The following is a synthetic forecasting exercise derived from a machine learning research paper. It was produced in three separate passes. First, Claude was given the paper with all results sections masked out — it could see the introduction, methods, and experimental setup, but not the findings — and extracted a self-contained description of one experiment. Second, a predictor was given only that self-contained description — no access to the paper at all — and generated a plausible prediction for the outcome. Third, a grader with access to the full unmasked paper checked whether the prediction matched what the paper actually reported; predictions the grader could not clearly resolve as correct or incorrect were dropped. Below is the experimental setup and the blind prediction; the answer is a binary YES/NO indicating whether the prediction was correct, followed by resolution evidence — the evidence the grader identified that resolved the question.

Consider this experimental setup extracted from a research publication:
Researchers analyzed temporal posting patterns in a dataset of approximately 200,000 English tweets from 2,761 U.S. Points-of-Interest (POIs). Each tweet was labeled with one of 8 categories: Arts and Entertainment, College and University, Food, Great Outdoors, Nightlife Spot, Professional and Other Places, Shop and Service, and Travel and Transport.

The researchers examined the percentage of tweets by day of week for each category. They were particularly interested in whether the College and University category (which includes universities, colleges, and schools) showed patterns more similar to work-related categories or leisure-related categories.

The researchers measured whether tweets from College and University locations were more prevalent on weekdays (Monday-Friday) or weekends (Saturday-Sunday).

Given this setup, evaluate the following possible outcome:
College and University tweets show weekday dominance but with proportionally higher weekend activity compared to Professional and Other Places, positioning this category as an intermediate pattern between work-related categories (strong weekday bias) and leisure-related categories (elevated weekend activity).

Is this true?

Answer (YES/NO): NO